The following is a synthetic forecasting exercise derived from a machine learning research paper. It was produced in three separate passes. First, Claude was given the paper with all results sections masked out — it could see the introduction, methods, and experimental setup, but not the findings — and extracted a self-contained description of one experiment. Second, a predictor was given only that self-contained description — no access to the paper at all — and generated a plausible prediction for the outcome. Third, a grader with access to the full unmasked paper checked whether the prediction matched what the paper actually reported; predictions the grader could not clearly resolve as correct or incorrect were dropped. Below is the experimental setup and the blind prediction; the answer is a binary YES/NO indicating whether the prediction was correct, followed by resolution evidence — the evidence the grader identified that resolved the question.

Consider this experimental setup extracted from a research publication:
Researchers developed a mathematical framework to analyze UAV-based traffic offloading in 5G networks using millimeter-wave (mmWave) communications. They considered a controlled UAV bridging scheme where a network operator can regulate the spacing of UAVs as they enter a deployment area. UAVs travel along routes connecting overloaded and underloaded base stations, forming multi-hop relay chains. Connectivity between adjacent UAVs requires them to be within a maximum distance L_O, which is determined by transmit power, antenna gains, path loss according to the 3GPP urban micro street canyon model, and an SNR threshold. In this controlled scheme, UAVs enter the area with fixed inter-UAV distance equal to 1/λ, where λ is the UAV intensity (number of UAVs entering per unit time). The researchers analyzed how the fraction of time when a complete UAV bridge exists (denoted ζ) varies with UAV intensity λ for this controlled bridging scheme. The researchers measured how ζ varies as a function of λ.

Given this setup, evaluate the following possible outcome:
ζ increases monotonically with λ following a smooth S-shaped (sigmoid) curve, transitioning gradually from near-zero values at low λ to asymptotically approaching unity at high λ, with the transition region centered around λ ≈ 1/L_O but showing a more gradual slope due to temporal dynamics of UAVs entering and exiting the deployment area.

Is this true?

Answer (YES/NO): NO